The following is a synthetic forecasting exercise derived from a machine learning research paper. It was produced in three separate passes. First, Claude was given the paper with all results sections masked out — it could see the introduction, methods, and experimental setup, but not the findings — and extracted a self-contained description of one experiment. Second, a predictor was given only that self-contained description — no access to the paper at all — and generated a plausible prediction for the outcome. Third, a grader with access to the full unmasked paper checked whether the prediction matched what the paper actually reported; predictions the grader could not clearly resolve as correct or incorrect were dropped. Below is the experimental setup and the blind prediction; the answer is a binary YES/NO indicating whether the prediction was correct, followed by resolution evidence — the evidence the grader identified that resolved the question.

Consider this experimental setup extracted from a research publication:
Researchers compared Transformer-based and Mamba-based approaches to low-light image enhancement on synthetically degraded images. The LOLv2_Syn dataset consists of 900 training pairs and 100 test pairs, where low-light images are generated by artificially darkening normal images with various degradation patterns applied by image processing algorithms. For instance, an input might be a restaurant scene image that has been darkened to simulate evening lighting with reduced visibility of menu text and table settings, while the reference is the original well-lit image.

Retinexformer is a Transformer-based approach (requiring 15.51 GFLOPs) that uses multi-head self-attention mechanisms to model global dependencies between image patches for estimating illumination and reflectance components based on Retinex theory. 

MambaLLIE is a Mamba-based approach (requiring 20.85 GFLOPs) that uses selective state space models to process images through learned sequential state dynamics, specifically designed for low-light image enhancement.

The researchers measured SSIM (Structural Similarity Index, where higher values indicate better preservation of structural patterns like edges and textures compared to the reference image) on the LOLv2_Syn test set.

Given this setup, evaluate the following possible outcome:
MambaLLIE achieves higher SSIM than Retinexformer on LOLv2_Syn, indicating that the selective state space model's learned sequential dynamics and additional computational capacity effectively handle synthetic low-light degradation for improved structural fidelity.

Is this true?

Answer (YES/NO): YES